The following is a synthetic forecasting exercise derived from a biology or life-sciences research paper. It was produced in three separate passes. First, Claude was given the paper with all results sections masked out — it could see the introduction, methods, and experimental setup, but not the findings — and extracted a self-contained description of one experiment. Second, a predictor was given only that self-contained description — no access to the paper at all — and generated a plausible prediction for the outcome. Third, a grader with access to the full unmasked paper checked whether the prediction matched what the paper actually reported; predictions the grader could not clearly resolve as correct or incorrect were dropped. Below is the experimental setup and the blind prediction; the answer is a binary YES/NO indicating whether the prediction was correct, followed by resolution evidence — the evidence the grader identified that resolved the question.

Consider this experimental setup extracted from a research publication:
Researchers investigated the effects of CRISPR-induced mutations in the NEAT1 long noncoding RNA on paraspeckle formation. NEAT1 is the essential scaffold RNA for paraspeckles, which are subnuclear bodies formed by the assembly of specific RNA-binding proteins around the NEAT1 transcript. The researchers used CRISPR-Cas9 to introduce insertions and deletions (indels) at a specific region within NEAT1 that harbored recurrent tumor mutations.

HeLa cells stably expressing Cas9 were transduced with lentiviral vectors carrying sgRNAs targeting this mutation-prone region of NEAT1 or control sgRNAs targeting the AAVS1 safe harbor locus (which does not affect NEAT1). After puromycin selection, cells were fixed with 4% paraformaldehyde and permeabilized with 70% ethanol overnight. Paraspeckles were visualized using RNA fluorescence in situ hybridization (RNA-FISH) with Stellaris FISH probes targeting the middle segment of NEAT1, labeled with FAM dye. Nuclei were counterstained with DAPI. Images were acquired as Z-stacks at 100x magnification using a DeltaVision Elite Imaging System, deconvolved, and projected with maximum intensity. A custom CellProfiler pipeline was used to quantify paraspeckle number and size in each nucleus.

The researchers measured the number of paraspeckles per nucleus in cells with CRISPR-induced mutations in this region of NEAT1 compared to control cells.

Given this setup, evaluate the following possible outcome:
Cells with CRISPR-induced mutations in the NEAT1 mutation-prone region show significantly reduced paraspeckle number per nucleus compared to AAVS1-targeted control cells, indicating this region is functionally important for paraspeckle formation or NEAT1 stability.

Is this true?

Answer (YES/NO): NO